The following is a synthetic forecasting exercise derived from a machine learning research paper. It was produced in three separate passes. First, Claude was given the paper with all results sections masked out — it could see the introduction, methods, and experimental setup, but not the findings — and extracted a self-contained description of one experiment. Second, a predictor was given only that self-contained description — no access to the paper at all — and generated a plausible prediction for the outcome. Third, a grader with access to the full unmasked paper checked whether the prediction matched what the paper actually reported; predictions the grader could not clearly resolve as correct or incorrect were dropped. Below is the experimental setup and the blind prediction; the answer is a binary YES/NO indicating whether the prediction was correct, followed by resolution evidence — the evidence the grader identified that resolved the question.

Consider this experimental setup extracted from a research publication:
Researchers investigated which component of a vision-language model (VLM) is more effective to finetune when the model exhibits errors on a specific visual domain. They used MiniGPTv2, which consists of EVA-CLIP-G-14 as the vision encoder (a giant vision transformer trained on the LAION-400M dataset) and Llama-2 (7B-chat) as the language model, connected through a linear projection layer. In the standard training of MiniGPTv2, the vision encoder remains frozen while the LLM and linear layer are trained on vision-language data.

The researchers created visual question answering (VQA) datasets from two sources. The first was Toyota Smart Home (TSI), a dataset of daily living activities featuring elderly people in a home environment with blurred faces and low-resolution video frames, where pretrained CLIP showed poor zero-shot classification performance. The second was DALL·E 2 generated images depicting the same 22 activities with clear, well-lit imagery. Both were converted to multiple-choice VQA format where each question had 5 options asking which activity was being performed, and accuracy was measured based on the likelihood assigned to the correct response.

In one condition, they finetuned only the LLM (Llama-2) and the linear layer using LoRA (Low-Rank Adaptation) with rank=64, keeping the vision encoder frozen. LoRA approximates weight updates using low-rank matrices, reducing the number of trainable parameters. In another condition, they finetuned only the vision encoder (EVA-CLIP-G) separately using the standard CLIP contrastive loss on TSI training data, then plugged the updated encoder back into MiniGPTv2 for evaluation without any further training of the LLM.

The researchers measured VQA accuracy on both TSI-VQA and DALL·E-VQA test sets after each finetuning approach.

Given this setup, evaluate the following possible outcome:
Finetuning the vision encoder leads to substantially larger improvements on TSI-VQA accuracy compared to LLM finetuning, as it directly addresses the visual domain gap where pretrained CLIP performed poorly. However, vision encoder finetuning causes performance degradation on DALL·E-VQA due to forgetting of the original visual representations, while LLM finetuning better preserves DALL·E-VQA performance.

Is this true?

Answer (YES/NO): NO